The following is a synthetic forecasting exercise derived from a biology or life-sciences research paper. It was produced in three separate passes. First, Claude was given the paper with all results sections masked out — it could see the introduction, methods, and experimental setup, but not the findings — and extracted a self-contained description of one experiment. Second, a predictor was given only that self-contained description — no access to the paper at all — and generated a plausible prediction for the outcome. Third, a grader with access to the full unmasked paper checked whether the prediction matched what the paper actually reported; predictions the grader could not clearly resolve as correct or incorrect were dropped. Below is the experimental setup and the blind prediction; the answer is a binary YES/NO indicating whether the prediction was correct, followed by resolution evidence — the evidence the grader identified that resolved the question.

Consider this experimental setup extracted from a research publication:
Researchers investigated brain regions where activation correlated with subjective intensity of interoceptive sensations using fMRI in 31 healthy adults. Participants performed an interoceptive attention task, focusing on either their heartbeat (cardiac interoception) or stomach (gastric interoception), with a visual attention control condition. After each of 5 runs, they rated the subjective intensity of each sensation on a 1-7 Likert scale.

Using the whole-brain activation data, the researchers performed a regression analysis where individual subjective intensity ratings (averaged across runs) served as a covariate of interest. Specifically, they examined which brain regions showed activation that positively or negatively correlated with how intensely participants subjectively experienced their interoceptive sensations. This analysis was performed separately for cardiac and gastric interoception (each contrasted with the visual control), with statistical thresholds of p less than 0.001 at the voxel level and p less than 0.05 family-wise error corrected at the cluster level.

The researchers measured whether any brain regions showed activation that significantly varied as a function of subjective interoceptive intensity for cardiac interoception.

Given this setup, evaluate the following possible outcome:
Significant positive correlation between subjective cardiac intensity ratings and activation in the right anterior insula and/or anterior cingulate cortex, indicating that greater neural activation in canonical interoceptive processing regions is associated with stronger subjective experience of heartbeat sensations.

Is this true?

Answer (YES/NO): NO